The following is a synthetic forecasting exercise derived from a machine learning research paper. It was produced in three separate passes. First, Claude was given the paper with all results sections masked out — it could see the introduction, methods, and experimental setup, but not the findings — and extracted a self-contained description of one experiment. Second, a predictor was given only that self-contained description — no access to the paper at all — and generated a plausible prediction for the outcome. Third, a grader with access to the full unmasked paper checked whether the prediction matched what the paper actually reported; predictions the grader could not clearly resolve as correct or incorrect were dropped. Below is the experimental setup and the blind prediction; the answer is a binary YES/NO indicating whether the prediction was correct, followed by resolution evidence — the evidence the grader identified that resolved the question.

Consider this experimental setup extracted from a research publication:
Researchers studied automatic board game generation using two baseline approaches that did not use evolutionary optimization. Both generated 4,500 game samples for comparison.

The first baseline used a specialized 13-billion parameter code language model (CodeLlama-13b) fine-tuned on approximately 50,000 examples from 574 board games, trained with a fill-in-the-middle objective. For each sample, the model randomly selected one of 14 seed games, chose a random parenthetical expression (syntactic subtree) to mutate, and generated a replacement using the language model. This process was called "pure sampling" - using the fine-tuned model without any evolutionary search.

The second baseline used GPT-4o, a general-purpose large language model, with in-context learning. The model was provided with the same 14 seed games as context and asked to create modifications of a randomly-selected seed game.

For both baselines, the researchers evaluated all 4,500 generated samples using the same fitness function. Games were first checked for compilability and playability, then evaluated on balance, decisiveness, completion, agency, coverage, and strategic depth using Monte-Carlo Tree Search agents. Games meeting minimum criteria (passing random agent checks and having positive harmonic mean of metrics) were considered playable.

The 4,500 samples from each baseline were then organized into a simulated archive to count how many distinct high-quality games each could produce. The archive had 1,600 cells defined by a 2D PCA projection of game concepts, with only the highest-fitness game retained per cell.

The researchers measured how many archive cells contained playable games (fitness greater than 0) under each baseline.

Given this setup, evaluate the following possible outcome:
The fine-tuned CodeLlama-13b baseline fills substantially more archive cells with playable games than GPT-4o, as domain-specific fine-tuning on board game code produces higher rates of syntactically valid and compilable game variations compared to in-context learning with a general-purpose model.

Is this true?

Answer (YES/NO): NO